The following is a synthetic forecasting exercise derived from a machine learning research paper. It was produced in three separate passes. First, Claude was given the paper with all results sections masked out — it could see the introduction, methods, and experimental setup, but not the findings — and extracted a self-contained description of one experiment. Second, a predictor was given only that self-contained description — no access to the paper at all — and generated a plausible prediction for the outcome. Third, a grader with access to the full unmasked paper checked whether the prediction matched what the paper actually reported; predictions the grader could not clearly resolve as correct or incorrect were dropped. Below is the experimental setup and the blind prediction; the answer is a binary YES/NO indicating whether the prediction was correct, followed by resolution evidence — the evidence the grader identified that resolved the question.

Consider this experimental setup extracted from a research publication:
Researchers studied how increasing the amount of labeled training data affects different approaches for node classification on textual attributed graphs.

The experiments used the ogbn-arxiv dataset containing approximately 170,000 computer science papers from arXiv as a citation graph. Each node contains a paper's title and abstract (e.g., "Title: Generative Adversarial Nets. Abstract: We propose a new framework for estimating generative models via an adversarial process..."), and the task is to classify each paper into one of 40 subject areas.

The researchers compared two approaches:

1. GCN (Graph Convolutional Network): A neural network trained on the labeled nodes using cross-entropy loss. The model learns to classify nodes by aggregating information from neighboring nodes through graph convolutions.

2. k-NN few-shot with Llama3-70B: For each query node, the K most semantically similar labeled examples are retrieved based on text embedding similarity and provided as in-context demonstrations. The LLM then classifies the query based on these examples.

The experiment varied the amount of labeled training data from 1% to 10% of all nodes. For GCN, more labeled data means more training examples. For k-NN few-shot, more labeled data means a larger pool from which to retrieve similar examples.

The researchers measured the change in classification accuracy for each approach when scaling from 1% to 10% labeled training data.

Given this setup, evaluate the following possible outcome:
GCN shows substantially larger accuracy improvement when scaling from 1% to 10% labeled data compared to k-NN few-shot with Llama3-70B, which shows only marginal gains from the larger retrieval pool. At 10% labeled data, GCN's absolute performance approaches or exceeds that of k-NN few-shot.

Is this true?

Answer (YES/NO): YES